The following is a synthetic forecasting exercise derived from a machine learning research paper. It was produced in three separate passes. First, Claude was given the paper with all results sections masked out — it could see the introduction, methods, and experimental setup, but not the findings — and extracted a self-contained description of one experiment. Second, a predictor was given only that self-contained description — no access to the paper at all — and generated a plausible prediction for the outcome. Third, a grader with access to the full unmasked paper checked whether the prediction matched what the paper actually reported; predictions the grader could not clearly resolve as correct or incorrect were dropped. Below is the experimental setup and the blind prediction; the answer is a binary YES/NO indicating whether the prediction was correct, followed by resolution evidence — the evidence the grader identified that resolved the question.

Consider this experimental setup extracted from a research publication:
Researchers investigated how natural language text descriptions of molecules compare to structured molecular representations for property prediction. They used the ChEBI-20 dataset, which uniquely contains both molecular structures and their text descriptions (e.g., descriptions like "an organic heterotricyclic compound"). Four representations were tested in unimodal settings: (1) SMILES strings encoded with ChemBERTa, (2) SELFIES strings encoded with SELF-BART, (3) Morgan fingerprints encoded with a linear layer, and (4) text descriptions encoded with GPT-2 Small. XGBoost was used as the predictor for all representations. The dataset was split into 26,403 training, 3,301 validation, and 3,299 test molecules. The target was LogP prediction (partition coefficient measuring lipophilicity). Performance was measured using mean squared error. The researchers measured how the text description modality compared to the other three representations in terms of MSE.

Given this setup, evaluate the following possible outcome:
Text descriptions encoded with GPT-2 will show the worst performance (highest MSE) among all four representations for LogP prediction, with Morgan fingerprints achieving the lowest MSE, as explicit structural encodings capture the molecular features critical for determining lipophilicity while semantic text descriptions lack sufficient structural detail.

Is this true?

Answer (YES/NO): NO